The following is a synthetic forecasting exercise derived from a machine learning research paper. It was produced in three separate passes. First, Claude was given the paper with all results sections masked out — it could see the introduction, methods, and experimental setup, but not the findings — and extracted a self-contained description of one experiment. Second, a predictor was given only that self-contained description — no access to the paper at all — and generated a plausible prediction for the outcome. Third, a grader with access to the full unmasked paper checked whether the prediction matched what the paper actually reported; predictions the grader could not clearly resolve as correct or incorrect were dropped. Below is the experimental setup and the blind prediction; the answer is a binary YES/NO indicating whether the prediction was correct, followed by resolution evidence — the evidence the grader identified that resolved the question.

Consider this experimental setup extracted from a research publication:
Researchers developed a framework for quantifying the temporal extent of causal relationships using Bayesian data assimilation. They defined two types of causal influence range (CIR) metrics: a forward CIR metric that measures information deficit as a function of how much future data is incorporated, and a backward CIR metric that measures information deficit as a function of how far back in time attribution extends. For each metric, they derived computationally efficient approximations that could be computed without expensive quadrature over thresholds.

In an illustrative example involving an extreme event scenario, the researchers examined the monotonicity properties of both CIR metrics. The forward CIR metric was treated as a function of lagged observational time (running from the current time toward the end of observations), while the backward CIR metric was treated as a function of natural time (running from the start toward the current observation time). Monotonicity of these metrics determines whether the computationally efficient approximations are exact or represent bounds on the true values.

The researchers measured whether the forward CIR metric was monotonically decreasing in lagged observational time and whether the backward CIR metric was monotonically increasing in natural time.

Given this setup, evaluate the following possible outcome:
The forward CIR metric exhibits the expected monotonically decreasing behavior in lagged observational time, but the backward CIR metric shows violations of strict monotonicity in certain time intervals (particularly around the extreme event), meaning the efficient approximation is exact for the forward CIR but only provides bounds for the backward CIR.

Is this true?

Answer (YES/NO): NO